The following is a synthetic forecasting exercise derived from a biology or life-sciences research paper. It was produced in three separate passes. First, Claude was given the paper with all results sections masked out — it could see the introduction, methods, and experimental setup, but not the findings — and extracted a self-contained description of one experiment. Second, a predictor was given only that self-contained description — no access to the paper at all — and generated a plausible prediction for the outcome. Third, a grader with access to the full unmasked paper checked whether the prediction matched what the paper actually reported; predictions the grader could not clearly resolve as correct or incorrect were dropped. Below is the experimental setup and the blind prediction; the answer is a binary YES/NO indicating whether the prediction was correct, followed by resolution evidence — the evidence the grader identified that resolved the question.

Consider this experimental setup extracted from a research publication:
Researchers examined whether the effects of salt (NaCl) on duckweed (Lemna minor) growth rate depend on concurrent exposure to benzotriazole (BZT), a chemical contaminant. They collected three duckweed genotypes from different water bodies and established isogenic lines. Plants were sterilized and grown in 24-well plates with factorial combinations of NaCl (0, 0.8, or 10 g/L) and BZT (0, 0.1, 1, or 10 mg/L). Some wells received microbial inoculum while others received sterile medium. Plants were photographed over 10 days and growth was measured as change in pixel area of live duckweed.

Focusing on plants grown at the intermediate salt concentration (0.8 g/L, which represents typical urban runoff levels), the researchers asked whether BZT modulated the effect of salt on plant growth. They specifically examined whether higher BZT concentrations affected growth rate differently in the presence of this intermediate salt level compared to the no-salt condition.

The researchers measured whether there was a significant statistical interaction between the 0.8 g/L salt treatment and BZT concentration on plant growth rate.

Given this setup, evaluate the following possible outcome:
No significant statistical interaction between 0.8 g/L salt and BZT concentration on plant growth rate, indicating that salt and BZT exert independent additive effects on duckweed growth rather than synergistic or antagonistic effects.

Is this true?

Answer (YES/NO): NO